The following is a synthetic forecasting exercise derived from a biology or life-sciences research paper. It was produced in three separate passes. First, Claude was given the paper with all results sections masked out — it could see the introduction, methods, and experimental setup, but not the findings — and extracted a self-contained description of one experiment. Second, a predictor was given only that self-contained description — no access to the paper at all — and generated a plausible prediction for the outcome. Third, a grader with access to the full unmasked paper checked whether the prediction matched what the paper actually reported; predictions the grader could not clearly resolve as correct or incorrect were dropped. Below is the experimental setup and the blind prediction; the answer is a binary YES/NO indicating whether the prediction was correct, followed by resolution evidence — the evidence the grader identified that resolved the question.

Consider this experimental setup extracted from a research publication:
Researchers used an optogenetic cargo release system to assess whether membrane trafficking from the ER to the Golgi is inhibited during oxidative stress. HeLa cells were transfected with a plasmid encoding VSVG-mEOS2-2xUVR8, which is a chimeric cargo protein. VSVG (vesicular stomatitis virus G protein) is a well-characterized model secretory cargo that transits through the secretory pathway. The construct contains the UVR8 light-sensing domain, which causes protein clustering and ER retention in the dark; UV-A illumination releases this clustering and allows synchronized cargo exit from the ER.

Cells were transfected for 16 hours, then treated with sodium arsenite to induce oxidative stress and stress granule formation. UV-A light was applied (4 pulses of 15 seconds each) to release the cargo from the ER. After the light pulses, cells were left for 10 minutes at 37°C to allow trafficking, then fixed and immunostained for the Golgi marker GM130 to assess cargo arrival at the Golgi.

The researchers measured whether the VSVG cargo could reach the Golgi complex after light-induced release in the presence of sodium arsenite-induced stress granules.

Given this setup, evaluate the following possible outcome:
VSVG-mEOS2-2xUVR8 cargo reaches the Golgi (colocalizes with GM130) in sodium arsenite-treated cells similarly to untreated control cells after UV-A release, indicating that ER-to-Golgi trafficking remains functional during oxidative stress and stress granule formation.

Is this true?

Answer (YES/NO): NO